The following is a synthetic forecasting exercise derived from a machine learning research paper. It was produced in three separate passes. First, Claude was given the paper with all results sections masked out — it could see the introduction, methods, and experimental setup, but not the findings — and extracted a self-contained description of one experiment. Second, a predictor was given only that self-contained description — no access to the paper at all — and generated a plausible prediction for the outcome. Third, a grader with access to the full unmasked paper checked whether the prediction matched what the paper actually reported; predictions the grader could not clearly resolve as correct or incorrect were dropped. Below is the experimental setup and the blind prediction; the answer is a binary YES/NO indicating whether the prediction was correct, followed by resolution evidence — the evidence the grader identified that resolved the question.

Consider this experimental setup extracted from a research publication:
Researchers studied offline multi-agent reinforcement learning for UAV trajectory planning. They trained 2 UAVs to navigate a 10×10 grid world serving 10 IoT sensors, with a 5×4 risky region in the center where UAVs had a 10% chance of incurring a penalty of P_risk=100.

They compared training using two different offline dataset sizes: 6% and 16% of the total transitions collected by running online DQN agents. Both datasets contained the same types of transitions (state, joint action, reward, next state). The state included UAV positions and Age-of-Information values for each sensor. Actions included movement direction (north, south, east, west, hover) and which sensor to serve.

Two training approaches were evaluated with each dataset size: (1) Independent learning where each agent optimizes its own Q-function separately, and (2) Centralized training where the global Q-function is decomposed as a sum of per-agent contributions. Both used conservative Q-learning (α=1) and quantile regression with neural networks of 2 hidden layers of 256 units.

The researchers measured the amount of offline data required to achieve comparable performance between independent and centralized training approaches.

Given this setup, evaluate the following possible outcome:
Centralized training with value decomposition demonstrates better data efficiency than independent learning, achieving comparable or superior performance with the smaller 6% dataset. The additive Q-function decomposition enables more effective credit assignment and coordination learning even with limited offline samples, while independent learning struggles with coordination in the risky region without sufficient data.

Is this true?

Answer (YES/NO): YES